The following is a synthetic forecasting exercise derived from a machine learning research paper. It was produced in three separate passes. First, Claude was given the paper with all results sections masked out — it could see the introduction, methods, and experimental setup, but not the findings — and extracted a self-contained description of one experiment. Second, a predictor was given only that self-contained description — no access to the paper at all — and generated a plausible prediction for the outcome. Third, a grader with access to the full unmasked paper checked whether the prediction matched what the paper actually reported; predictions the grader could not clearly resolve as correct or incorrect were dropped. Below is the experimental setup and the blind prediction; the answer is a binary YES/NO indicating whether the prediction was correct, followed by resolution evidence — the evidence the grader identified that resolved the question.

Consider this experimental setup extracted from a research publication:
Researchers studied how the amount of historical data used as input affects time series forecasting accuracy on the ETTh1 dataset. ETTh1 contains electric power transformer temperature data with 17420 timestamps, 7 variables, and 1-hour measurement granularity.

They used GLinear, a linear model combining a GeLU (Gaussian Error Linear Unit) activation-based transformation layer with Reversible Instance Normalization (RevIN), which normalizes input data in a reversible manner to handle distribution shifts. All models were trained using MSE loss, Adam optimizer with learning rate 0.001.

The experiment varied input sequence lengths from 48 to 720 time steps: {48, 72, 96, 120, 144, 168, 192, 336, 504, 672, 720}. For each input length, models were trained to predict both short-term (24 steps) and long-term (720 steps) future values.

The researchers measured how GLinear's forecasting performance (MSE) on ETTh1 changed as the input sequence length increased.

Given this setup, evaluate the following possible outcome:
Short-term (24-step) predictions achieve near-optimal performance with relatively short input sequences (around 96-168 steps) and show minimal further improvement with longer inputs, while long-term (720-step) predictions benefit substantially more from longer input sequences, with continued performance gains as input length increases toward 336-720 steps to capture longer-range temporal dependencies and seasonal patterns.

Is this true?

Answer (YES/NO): NO